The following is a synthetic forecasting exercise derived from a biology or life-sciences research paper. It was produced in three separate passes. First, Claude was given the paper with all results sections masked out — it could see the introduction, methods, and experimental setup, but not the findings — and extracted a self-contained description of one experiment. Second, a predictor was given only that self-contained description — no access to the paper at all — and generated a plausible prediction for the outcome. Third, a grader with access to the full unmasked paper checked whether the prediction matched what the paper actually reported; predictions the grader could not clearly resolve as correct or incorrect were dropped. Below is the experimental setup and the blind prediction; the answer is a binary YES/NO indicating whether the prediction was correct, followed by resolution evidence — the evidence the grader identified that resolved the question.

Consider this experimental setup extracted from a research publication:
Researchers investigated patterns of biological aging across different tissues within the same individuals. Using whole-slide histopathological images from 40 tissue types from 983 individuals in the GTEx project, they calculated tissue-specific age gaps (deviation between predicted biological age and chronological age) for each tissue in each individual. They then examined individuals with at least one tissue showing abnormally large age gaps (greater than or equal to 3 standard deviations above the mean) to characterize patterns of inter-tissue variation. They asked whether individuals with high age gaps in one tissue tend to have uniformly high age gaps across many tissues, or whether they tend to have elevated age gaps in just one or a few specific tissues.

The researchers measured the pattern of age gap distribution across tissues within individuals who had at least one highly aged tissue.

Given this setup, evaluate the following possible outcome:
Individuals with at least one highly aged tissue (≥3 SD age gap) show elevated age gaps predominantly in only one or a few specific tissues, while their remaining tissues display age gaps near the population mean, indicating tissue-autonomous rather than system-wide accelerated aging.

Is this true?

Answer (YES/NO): NO